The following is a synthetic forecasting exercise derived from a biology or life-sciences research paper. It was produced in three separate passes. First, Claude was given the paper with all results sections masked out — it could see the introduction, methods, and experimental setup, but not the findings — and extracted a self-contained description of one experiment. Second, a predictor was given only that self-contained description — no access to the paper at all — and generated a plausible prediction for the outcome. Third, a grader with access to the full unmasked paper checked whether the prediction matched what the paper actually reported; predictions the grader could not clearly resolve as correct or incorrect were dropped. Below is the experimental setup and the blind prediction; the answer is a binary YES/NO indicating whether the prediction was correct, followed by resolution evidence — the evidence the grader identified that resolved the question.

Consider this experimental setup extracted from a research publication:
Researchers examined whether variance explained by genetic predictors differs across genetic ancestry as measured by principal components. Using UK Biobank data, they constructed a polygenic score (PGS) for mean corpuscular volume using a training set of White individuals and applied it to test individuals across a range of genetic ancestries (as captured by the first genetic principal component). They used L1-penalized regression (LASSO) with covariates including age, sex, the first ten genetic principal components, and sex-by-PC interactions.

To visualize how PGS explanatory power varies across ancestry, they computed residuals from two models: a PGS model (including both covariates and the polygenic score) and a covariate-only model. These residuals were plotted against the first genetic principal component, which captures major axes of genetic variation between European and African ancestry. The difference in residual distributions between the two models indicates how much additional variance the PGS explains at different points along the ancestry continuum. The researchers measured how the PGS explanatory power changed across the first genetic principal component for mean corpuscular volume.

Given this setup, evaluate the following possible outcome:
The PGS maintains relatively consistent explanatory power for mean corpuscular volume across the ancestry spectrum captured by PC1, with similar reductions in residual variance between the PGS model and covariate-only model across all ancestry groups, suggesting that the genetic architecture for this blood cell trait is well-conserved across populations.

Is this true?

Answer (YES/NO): NO